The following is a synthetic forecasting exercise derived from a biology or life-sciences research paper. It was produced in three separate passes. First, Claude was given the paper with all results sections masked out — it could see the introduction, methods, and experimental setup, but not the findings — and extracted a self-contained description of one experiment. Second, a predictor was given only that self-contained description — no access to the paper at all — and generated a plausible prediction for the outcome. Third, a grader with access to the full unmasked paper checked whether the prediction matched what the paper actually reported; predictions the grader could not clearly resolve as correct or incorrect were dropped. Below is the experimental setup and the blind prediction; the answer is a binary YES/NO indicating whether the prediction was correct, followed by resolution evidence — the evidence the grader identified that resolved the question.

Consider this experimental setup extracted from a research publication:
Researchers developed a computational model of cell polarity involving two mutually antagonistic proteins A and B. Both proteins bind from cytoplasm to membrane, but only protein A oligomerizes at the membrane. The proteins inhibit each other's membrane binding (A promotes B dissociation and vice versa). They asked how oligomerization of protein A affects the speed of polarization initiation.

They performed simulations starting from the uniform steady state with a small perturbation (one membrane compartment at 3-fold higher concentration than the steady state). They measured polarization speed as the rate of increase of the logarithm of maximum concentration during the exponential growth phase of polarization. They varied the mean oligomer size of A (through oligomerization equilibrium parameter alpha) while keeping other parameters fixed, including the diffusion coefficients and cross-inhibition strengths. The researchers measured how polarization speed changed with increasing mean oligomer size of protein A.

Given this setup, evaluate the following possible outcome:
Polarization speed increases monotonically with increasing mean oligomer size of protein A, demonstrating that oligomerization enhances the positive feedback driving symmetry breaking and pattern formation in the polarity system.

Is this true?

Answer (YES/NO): NO